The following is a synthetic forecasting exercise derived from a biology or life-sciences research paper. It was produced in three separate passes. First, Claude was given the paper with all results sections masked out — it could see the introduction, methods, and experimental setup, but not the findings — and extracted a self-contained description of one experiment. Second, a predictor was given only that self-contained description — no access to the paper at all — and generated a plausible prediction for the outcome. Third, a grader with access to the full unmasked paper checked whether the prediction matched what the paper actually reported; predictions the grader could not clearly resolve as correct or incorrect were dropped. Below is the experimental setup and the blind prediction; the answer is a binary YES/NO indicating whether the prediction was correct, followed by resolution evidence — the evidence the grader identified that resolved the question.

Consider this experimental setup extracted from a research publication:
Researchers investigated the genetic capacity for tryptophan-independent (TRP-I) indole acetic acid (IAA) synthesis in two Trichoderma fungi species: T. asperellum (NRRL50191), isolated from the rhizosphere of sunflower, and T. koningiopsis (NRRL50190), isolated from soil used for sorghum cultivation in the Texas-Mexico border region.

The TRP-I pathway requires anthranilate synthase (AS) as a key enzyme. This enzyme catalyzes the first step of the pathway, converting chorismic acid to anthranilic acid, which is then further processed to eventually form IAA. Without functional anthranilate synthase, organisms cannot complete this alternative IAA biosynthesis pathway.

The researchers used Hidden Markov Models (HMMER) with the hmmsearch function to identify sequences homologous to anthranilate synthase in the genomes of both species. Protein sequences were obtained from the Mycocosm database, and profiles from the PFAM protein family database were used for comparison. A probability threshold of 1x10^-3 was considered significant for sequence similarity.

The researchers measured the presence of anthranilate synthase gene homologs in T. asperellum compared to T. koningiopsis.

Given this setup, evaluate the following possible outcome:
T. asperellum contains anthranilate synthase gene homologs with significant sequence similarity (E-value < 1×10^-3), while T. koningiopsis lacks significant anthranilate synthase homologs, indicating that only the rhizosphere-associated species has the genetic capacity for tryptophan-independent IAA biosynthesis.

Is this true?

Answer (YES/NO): NO